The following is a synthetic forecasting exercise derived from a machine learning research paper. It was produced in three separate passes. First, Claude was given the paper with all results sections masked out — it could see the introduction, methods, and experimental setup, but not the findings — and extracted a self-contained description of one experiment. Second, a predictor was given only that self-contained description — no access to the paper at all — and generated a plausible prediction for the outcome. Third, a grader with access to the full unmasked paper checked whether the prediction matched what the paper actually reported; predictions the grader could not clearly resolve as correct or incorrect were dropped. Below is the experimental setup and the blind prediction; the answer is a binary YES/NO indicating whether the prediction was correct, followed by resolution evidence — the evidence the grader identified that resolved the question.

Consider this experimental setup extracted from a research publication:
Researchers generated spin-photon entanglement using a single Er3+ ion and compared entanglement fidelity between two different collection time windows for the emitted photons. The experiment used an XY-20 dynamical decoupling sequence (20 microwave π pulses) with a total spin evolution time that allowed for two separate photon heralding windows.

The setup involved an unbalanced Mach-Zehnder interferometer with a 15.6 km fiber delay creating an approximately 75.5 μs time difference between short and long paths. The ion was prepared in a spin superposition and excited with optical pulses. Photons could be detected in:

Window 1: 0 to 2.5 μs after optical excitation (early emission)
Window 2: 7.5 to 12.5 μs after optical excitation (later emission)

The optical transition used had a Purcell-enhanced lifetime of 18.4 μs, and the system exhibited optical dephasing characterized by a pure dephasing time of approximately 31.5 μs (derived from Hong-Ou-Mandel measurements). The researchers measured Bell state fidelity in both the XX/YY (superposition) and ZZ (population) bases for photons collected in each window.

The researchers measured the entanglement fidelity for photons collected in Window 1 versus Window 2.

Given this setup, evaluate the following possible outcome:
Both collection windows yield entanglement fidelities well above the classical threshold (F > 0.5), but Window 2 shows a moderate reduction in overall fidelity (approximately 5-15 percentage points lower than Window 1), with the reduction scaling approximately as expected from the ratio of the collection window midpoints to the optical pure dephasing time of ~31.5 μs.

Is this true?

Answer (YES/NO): NO